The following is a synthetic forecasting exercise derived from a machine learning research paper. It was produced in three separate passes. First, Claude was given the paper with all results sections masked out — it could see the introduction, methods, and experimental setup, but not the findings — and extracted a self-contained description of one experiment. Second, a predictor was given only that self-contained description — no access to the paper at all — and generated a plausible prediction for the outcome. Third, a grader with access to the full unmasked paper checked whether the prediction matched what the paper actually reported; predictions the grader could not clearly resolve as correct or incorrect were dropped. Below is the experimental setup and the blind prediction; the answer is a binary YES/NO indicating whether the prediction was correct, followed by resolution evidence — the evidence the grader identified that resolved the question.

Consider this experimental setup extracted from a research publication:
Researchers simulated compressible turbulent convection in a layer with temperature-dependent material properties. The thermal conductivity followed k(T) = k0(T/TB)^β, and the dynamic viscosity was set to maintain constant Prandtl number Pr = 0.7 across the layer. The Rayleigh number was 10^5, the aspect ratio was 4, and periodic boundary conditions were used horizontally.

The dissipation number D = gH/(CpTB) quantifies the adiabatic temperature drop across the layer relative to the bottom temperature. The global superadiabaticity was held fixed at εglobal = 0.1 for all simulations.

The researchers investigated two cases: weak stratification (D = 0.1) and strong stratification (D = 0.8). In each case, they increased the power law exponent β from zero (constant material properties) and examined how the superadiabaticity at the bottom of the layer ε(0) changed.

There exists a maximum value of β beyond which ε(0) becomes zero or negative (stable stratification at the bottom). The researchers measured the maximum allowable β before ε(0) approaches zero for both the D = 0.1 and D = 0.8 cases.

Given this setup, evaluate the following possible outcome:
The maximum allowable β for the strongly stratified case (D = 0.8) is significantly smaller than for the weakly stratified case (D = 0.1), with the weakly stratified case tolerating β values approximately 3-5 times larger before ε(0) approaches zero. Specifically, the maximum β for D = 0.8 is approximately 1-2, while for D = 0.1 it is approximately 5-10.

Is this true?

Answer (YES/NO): NO